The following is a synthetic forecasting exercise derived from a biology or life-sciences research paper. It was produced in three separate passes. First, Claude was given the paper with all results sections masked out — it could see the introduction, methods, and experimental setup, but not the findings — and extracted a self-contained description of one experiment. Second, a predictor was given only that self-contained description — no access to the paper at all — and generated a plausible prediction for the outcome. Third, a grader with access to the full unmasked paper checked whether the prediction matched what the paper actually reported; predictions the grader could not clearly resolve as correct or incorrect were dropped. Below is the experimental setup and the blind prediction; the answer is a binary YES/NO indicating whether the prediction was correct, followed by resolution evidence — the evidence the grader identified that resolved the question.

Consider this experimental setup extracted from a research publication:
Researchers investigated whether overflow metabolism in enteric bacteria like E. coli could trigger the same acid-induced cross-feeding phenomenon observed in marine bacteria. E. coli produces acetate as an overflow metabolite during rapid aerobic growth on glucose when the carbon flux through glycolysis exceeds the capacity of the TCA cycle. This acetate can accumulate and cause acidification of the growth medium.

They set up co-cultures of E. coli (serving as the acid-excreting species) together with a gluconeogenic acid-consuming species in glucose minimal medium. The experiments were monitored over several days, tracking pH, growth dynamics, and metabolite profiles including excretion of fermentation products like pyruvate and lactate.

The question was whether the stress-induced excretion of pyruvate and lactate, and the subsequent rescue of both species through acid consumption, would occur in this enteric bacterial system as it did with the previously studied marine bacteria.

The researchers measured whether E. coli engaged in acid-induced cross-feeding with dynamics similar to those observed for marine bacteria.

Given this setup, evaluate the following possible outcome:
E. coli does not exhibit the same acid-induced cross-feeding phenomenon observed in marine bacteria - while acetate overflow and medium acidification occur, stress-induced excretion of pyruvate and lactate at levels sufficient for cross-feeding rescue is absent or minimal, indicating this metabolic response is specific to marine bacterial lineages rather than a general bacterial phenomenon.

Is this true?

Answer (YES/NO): NO